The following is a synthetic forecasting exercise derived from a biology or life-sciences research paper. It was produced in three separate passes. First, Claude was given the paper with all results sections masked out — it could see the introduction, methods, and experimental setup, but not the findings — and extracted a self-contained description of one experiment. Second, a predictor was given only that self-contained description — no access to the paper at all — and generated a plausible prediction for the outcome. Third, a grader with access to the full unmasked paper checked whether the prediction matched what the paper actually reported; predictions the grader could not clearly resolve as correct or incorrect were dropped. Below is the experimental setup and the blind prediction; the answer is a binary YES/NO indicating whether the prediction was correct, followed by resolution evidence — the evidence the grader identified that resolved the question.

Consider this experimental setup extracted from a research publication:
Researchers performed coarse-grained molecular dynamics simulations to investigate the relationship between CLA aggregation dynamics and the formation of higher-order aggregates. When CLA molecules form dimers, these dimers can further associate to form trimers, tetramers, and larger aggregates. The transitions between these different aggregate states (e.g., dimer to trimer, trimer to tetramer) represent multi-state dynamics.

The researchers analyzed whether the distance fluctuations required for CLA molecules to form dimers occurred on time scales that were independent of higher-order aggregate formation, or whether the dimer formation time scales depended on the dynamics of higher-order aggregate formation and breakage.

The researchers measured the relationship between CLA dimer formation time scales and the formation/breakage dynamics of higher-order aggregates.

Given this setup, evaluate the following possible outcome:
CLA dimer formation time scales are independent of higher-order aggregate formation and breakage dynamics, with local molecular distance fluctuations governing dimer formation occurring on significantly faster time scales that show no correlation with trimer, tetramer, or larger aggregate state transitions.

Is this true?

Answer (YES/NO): NO